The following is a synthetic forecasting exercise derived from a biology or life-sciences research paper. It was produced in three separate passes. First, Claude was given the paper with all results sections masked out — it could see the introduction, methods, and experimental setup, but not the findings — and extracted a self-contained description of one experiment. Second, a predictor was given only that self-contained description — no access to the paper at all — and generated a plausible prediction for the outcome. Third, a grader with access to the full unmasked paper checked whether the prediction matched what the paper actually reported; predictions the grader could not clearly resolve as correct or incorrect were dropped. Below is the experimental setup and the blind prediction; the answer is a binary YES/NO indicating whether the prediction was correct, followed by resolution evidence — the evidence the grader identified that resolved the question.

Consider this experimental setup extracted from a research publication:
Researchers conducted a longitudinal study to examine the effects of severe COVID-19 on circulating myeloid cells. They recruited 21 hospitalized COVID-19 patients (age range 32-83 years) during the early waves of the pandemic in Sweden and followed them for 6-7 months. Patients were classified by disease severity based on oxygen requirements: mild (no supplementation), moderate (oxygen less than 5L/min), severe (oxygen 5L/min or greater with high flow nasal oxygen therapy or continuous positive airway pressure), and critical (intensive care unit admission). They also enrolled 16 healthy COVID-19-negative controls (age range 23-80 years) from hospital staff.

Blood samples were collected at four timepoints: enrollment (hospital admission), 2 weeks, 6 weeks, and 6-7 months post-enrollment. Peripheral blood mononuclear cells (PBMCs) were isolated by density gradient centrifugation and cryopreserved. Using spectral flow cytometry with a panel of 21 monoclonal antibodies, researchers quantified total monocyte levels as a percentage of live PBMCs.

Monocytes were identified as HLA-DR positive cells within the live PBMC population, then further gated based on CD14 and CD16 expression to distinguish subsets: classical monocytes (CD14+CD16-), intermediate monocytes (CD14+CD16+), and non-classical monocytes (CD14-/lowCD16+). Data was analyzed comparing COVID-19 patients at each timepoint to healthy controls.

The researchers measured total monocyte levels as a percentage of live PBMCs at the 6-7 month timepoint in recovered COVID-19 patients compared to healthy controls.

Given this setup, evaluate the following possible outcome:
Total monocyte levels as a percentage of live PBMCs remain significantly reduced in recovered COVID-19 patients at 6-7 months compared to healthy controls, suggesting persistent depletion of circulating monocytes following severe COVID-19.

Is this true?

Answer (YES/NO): NO